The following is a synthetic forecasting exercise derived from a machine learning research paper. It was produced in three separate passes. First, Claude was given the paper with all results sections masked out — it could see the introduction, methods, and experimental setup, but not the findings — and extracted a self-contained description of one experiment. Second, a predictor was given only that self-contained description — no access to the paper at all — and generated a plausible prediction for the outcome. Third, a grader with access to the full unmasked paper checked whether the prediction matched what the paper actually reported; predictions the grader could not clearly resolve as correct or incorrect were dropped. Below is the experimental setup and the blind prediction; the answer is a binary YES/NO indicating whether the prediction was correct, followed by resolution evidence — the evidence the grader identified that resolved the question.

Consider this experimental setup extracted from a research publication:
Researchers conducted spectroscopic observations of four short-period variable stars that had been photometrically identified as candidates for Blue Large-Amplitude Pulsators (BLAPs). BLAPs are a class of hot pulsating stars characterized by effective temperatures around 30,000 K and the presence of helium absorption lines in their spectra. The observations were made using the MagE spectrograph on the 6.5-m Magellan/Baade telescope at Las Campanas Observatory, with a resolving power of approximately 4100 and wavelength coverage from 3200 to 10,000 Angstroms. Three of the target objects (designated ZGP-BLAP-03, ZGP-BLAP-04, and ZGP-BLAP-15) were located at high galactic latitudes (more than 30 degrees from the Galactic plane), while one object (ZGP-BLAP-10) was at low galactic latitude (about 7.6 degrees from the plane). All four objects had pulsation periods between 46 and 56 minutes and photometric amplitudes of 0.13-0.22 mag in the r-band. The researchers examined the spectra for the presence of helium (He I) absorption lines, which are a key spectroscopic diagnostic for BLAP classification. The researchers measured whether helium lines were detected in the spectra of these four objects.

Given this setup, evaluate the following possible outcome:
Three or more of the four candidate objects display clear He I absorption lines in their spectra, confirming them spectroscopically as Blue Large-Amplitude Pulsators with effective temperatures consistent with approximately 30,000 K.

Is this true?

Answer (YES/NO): NO